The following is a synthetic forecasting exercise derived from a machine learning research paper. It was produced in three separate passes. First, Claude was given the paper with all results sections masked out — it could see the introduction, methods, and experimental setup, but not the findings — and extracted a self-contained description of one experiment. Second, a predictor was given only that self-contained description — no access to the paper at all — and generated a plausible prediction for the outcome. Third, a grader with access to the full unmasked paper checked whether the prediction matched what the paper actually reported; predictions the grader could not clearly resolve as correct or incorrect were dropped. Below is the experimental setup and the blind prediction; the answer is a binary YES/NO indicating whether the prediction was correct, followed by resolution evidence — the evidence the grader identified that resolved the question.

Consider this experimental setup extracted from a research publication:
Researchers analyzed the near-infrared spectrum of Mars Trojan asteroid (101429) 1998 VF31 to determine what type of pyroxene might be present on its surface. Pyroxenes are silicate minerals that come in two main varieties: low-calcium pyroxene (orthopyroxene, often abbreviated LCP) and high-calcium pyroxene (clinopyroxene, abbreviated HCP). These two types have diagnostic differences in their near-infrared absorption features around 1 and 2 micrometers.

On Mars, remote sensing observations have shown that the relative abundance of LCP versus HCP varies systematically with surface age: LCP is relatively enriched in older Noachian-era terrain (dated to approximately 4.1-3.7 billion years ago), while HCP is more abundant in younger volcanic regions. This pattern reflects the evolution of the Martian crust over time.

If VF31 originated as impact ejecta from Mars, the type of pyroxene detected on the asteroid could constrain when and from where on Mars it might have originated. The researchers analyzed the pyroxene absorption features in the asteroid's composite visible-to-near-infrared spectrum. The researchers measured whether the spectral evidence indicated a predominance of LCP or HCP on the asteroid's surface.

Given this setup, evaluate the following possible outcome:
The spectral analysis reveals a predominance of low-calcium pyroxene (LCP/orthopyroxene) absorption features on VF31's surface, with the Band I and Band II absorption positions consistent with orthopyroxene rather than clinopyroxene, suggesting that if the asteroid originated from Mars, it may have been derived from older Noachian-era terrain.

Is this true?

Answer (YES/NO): YES